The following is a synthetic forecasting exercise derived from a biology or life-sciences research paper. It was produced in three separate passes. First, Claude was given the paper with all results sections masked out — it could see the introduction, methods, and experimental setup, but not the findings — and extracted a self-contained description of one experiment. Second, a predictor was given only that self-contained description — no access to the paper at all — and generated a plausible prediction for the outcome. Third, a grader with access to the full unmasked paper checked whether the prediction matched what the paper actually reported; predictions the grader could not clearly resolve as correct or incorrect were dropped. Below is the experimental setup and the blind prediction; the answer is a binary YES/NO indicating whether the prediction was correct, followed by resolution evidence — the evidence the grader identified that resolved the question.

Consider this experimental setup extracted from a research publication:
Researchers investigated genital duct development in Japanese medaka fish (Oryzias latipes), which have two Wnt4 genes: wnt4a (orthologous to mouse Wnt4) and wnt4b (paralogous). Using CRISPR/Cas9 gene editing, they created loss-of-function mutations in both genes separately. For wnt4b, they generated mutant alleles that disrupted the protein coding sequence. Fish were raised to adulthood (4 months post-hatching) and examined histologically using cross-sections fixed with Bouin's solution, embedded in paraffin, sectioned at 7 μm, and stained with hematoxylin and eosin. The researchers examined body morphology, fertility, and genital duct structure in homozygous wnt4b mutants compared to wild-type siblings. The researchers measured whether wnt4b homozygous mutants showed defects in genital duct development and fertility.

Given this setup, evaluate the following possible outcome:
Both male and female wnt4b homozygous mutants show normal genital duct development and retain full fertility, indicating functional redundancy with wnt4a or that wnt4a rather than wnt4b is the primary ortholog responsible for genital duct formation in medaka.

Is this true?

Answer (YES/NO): YES